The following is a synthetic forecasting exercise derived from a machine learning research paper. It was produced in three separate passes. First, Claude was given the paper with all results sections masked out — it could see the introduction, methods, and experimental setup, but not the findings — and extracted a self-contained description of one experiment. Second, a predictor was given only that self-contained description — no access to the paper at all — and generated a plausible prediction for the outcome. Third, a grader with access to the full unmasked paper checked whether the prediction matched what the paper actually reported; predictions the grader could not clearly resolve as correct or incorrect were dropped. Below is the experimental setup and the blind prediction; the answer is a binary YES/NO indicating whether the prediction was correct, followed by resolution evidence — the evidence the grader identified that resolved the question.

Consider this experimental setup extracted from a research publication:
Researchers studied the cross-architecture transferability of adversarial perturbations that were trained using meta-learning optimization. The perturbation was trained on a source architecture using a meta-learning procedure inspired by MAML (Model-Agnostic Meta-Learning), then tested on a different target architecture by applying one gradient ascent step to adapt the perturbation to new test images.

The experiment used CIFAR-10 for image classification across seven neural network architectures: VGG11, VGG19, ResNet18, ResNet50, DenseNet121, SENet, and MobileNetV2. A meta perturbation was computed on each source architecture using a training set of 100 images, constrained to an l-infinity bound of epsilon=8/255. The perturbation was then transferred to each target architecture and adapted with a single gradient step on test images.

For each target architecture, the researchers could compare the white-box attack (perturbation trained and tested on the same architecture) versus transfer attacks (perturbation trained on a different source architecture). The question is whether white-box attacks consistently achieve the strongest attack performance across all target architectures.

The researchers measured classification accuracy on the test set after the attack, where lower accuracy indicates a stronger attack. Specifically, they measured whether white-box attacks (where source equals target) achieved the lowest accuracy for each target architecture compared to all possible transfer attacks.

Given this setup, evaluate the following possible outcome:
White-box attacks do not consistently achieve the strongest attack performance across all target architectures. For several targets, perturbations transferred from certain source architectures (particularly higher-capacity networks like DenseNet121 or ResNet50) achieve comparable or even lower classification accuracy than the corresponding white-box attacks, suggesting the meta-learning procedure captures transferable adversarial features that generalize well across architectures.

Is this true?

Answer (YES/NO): YES